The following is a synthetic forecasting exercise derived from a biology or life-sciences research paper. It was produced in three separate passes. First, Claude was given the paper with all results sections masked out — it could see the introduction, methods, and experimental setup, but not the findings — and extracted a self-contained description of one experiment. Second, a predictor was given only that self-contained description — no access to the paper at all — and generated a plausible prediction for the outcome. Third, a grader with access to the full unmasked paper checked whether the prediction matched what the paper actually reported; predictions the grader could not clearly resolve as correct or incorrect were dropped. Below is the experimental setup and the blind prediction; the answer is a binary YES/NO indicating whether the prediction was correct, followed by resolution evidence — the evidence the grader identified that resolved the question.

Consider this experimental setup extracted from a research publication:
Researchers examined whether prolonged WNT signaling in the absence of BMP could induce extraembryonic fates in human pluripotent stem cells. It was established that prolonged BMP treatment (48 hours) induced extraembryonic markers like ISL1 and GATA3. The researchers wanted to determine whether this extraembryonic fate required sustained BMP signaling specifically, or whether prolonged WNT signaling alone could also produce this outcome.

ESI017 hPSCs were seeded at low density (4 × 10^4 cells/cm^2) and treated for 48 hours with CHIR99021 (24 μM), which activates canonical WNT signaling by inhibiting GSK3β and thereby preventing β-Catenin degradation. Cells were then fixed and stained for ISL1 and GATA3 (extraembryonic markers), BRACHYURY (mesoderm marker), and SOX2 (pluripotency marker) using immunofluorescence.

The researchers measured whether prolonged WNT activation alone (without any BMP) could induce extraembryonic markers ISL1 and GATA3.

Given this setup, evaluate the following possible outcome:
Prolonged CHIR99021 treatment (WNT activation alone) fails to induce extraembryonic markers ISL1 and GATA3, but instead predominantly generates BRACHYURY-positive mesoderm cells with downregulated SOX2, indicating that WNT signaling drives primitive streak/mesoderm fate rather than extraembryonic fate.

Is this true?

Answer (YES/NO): NO